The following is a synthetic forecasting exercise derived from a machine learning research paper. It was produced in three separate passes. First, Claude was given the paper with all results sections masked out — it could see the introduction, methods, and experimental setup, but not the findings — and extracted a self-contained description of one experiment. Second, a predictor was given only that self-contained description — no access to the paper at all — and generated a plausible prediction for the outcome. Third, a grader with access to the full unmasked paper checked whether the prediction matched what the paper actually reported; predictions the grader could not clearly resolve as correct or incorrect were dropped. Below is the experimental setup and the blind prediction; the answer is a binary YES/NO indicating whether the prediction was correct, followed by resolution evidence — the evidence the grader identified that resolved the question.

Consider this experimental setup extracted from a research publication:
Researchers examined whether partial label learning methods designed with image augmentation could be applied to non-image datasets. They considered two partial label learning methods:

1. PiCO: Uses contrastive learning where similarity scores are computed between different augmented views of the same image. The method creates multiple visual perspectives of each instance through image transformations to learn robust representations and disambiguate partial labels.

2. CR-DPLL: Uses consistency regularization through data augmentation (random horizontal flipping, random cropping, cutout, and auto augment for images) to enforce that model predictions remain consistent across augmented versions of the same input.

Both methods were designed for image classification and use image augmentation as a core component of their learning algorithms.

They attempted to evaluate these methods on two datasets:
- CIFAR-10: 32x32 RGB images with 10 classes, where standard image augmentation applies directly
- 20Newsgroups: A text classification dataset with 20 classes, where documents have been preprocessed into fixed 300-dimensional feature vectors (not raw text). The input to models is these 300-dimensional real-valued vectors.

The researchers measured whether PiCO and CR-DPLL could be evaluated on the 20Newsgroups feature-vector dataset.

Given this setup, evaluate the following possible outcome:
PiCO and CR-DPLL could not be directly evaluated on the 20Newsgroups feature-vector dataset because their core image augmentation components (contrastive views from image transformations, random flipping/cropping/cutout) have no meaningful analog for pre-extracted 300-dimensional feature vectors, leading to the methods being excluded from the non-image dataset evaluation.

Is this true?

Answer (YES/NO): YES